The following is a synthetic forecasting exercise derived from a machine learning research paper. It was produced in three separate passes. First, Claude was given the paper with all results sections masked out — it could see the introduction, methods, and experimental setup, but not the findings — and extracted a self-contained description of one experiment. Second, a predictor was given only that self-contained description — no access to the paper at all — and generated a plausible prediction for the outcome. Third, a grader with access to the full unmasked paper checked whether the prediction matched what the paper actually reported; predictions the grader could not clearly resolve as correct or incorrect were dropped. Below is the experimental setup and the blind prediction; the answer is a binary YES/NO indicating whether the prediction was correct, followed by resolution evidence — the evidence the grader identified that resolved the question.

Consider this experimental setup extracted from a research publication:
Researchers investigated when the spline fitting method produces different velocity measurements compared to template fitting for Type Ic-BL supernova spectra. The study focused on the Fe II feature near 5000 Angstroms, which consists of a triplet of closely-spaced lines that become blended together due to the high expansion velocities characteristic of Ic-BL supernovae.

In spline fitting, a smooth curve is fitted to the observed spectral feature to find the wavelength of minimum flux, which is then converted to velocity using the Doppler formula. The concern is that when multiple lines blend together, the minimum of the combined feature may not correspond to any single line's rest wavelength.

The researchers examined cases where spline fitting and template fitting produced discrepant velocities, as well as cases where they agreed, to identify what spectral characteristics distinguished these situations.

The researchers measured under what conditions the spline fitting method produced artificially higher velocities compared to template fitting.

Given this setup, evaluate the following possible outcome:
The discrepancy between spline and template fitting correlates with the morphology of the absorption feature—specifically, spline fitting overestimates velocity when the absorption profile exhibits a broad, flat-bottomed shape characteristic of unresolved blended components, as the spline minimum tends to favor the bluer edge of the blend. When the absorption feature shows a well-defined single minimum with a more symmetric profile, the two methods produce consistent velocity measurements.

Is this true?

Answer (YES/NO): NO